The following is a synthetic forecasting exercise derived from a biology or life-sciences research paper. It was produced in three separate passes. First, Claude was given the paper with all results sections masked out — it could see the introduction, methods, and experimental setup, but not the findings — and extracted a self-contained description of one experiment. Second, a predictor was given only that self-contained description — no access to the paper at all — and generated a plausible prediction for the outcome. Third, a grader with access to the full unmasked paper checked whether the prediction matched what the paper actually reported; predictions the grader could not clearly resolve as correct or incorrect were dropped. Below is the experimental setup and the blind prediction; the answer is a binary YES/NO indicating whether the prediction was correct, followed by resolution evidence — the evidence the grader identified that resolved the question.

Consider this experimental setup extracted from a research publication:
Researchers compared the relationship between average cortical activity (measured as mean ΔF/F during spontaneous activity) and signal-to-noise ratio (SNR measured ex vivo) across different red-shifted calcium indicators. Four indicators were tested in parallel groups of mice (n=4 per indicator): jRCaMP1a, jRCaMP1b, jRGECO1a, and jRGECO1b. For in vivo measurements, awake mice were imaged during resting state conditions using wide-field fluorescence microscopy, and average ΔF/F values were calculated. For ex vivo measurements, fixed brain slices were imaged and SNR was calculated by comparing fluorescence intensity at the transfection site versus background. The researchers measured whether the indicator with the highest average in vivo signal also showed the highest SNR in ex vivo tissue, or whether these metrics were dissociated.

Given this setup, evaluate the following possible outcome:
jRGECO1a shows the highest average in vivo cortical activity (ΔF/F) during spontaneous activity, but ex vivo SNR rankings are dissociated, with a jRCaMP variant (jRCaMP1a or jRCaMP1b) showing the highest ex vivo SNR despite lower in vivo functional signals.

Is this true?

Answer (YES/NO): YES